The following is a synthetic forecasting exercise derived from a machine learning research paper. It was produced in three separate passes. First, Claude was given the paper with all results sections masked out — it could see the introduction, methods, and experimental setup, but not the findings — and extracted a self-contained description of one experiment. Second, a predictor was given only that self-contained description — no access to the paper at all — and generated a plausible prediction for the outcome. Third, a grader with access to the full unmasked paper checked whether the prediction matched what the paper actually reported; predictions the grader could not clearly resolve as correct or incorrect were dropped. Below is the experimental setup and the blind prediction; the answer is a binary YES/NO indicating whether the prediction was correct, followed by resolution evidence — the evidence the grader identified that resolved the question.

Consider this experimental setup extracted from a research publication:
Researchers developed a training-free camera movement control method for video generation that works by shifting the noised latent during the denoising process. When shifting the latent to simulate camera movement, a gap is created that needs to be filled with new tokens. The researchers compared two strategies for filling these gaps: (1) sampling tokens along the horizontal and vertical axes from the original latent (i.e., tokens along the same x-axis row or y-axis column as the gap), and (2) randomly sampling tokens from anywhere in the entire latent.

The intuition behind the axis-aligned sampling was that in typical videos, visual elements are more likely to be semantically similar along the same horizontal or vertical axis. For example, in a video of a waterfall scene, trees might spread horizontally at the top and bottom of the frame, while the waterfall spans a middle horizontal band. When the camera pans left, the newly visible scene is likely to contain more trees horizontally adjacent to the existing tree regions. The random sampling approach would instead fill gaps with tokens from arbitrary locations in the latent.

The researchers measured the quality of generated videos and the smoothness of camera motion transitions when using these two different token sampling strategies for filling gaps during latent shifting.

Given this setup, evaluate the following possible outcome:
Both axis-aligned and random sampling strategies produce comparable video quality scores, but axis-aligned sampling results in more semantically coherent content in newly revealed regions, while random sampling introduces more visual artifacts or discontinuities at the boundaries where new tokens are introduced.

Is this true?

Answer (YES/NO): NO